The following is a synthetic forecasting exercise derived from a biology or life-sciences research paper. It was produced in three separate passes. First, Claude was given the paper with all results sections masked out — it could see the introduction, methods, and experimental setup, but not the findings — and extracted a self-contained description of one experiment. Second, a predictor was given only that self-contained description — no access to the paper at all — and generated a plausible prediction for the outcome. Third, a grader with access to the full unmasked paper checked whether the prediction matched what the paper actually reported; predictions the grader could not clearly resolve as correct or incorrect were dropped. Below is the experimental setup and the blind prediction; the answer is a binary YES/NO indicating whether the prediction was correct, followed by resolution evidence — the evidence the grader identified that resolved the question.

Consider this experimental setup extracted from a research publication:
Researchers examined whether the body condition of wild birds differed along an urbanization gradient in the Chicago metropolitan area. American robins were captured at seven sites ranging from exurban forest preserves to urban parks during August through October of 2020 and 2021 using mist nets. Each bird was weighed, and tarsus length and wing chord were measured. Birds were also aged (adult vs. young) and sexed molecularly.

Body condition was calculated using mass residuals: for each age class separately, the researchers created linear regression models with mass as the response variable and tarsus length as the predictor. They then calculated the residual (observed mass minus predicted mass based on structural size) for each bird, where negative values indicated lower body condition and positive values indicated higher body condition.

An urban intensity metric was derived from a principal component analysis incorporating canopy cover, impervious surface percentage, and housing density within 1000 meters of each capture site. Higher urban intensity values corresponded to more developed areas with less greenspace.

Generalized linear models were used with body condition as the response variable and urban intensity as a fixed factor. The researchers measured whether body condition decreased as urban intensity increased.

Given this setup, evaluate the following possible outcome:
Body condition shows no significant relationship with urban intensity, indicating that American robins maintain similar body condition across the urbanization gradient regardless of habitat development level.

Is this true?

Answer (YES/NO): YES